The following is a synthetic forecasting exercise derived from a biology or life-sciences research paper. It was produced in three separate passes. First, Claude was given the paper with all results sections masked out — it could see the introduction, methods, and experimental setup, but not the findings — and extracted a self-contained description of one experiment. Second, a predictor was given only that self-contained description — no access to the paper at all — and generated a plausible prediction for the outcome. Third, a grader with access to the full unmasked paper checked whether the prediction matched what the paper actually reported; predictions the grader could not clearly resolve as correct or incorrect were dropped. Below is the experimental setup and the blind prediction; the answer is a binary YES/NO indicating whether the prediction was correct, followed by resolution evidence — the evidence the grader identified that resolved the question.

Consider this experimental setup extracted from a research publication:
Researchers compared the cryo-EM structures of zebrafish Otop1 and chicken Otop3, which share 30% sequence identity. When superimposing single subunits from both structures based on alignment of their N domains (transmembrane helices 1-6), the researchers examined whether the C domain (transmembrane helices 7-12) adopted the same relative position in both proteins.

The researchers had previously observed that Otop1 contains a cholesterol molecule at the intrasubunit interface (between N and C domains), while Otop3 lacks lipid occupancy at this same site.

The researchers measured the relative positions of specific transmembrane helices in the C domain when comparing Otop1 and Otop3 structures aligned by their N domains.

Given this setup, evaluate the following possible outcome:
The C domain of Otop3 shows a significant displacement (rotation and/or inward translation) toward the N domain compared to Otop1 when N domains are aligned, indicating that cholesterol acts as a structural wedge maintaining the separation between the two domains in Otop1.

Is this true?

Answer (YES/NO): YES